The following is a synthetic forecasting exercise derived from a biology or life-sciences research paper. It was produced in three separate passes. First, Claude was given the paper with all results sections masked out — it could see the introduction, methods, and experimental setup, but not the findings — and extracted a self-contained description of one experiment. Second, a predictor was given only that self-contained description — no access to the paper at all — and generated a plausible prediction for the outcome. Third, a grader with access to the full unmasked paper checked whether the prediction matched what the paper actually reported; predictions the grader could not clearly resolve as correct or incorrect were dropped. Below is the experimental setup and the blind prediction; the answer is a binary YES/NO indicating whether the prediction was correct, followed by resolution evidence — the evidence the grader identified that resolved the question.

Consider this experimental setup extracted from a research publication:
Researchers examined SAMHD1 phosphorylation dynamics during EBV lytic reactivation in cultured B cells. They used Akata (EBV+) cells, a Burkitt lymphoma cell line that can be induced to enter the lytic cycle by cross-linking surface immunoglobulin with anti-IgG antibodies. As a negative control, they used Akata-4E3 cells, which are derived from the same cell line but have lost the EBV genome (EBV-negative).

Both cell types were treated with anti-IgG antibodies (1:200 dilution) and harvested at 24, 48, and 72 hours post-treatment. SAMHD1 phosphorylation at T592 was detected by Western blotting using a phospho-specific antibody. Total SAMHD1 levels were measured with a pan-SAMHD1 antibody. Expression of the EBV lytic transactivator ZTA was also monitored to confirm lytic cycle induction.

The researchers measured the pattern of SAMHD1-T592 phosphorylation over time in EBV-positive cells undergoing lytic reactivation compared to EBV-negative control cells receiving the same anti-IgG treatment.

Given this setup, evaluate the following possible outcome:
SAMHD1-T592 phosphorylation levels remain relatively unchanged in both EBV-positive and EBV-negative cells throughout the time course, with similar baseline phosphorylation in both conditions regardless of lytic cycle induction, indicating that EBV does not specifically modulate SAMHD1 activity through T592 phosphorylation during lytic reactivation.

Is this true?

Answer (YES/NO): NO